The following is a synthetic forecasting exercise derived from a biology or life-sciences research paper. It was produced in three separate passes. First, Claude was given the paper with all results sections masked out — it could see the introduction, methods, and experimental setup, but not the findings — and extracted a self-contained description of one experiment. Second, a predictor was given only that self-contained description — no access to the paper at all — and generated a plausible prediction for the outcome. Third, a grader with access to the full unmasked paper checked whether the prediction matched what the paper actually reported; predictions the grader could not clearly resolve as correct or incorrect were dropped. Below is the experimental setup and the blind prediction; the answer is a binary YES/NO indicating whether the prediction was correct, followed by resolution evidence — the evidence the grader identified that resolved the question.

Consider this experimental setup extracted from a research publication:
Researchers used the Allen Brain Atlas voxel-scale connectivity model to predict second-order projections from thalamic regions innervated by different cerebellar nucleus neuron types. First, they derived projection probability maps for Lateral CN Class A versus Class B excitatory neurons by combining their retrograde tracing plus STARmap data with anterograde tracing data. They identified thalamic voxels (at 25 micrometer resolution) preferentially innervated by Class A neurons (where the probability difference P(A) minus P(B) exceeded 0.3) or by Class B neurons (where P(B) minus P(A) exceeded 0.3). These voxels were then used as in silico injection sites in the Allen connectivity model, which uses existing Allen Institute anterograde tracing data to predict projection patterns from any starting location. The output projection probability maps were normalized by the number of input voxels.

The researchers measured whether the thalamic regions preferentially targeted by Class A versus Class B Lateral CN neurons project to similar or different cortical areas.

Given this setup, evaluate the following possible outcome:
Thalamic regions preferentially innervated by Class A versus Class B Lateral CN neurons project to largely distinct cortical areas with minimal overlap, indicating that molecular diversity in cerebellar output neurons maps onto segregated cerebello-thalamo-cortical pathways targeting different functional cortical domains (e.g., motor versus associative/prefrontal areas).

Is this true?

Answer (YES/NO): NO